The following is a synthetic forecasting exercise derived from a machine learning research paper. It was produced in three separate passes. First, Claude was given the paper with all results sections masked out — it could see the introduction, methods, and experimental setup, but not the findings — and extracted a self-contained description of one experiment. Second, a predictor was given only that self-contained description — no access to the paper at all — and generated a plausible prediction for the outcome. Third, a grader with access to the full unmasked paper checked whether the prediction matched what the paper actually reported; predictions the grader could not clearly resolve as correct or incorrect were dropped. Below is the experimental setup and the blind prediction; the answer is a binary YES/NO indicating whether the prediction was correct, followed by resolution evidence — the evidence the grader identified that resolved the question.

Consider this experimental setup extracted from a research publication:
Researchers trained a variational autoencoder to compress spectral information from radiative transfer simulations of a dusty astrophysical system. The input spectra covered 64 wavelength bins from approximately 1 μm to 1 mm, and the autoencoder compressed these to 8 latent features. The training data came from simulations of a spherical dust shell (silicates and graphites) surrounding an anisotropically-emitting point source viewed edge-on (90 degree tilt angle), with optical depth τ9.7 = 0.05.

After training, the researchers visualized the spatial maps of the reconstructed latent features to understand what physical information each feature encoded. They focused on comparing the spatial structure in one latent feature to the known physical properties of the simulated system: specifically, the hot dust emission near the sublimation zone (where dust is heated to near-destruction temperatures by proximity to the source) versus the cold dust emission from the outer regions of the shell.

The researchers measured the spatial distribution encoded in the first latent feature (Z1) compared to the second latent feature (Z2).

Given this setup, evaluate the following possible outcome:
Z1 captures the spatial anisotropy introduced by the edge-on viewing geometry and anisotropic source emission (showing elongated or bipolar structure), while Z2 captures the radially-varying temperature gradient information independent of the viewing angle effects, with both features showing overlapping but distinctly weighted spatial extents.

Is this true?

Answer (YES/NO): NO